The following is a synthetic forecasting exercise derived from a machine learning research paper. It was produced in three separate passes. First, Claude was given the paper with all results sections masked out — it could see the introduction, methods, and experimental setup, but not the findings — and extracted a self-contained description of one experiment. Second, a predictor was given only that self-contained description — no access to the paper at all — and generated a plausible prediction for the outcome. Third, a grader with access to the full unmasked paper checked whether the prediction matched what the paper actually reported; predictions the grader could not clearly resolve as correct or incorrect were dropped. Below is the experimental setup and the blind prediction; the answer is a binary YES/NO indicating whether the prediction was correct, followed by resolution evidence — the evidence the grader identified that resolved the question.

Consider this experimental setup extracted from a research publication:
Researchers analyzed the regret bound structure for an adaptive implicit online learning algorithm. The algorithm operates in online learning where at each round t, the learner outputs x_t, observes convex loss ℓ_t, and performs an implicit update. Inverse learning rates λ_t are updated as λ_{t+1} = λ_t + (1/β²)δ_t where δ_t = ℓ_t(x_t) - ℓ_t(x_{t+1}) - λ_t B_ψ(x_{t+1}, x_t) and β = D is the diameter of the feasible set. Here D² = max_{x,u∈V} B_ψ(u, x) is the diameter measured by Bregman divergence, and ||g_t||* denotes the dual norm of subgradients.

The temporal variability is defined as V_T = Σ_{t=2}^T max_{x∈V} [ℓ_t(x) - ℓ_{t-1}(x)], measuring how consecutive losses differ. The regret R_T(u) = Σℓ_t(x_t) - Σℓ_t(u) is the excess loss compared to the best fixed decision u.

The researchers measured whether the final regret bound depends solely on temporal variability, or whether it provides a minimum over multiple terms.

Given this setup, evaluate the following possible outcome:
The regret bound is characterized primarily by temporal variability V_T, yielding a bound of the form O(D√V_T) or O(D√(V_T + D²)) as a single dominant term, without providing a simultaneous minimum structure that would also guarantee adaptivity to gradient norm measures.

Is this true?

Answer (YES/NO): NO